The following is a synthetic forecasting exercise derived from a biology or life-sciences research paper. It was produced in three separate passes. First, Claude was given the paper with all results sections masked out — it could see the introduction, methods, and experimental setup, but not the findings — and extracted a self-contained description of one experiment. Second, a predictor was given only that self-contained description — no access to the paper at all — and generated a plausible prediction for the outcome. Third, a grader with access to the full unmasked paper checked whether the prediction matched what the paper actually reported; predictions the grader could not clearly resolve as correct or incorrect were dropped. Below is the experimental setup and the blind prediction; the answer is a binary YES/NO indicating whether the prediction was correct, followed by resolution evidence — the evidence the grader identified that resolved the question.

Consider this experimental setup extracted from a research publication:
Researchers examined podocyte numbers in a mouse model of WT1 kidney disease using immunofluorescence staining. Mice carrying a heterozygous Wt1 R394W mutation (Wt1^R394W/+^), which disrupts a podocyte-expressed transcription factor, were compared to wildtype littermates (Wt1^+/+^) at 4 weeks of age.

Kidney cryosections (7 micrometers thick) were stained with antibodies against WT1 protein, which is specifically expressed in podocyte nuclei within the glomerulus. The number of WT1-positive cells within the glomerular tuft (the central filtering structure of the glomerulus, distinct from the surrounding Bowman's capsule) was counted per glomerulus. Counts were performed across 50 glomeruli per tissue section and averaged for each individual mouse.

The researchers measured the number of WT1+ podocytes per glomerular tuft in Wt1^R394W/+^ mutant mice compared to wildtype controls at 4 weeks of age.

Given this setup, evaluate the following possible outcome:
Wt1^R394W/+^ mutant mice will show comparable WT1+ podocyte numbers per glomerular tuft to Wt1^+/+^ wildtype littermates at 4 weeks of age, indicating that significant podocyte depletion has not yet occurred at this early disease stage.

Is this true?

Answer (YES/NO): NO